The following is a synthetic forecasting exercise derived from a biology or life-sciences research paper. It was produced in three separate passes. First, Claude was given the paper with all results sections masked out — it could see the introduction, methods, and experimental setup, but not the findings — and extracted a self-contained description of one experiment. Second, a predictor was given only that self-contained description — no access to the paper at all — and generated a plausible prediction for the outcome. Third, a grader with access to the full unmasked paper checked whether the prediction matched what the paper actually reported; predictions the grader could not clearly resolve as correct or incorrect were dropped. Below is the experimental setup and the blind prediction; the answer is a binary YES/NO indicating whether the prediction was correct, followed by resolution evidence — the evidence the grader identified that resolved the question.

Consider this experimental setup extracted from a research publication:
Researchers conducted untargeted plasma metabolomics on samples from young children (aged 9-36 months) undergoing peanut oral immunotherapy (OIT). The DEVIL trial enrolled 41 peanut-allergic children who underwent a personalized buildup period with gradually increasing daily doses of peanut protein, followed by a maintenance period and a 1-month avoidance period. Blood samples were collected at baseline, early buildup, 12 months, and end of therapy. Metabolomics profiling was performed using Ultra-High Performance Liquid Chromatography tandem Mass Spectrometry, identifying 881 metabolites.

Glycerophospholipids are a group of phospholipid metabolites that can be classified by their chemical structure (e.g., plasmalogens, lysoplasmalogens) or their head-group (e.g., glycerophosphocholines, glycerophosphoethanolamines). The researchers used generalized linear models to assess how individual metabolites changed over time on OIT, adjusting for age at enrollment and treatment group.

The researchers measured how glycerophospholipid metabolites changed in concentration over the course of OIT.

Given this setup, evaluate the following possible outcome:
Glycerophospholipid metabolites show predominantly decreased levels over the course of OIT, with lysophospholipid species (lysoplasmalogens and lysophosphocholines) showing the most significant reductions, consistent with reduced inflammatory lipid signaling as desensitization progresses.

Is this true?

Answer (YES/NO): NO